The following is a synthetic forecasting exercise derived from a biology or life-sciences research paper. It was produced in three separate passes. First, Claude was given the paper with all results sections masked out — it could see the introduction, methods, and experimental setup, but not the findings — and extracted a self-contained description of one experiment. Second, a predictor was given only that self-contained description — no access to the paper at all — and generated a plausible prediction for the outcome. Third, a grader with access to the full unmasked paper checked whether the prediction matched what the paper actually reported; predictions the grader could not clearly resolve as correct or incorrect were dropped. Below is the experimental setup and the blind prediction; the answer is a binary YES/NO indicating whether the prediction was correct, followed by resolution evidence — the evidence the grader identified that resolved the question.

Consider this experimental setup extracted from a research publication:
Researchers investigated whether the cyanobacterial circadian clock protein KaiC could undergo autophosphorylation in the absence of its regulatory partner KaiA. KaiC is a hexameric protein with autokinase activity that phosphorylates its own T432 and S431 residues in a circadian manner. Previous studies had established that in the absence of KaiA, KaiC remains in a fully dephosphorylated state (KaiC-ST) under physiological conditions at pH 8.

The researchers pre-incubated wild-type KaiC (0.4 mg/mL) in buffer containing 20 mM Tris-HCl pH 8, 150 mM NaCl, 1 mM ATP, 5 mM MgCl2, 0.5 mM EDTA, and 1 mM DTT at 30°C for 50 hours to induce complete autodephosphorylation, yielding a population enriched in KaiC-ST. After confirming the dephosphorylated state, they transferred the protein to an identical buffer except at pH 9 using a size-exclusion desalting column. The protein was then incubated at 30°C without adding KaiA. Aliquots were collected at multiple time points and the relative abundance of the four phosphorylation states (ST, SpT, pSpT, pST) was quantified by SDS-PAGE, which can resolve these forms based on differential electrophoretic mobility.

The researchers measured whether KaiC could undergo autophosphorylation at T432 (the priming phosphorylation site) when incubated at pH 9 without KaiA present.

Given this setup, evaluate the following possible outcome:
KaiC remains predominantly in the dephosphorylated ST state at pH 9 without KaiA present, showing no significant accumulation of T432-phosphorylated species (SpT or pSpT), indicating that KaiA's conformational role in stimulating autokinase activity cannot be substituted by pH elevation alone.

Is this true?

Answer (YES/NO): NO